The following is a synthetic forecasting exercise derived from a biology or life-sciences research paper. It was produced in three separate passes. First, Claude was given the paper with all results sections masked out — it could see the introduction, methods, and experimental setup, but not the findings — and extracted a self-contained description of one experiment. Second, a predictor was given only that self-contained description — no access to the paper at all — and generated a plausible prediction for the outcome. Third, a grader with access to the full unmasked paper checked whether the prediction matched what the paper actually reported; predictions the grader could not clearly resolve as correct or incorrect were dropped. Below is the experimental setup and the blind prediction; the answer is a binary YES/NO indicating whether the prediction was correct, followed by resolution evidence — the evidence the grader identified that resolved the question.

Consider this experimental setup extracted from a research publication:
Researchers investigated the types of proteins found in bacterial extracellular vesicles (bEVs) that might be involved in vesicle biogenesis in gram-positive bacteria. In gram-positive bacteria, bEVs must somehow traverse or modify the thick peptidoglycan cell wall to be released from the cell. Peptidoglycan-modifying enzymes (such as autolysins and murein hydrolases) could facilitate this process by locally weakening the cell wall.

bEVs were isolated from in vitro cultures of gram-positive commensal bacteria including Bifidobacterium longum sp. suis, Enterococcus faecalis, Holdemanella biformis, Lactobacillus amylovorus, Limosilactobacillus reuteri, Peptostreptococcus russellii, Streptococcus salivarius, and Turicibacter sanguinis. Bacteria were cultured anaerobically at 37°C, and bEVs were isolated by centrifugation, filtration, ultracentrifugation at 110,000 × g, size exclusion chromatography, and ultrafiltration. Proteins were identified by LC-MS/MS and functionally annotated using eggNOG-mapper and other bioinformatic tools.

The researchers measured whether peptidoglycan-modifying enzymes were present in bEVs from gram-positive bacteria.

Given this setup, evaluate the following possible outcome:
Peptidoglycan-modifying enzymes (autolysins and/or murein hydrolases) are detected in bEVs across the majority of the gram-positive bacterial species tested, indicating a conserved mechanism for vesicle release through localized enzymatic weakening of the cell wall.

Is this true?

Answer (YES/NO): NO